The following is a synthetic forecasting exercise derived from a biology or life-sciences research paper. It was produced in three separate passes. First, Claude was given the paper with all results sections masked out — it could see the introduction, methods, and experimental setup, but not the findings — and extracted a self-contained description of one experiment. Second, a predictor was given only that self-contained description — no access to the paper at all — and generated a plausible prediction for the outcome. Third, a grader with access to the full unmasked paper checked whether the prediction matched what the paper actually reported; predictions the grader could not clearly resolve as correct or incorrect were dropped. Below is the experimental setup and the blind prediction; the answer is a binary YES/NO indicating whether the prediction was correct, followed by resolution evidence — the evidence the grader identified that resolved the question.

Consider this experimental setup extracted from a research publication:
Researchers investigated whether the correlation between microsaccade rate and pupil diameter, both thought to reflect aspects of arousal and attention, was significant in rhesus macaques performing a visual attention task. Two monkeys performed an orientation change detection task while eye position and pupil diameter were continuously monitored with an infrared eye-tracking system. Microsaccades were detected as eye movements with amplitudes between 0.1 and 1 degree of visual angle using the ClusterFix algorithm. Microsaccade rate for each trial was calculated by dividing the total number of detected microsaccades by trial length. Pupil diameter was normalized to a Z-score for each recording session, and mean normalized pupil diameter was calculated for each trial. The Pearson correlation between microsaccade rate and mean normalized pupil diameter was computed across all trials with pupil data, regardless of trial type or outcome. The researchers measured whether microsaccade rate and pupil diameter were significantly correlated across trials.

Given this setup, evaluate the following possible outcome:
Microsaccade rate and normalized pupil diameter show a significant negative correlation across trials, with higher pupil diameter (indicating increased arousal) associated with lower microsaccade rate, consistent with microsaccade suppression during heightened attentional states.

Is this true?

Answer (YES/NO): YES